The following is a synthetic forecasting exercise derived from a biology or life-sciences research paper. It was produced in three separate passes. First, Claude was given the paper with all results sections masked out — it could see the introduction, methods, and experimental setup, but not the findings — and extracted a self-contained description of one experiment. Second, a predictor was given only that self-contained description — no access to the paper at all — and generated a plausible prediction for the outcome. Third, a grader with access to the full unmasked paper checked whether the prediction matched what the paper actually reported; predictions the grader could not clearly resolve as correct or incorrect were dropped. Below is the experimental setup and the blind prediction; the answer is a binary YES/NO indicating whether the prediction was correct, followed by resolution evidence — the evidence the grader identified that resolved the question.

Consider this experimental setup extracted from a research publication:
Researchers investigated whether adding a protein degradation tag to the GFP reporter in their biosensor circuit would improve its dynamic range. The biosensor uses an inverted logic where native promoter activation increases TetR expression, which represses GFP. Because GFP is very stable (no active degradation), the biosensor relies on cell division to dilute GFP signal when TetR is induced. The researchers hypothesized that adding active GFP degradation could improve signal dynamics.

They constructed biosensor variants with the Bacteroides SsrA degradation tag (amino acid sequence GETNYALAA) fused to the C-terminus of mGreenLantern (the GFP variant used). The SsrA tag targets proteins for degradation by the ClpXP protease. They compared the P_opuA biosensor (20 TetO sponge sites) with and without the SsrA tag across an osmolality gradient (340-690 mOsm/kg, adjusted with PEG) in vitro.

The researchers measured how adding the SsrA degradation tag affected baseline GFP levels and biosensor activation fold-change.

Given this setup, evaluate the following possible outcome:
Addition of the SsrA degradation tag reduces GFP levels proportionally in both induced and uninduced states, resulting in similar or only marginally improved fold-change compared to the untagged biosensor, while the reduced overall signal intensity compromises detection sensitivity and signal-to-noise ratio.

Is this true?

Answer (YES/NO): NO